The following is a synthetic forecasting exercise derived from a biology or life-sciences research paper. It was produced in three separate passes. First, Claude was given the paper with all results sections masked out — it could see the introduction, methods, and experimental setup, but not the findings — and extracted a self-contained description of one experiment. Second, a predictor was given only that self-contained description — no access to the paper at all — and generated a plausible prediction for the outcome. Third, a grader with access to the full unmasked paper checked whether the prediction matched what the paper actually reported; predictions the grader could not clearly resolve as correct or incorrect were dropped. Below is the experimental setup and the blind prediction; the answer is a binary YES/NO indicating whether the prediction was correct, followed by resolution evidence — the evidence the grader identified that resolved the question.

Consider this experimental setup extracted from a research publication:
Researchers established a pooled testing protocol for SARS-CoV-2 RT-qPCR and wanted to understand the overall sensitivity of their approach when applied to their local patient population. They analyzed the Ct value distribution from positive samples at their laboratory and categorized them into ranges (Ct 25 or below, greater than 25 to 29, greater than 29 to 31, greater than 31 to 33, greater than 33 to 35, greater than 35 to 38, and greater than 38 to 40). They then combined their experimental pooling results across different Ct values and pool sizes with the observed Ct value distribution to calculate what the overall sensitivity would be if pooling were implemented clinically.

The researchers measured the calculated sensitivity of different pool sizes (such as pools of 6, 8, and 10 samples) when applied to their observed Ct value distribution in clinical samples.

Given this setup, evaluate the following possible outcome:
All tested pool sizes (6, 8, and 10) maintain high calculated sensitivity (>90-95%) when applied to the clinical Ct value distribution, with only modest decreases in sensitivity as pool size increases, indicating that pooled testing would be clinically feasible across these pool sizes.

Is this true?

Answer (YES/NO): NO